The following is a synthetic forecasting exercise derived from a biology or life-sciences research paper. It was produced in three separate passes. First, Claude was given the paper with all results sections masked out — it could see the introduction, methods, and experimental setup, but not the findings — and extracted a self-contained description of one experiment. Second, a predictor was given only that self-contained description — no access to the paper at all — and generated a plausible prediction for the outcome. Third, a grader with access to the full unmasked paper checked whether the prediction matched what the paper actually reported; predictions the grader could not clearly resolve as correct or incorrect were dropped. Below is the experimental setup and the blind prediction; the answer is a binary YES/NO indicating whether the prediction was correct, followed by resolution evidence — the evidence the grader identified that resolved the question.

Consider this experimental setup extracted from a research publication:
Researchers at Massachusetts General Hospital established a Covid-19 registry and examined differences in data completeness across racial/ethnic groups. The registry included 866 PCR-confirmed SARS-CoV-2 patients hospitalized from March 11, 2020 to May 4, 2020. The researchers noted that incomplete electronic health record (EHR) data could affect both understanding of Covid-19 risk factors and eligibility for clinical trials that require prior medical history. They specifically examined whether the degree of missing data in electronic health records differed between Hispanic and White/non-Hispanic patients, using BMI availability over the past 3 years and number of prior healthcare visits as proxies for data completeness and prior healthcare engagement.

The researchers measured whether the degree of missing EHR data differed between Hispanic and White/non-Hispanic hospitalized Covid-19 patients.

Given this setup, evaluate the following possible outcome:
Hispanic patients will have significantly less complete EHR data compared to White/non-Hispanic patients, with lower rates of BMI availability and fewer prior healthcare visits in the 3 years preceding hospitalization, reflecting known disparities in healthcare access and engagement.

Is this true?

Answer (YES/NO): YES